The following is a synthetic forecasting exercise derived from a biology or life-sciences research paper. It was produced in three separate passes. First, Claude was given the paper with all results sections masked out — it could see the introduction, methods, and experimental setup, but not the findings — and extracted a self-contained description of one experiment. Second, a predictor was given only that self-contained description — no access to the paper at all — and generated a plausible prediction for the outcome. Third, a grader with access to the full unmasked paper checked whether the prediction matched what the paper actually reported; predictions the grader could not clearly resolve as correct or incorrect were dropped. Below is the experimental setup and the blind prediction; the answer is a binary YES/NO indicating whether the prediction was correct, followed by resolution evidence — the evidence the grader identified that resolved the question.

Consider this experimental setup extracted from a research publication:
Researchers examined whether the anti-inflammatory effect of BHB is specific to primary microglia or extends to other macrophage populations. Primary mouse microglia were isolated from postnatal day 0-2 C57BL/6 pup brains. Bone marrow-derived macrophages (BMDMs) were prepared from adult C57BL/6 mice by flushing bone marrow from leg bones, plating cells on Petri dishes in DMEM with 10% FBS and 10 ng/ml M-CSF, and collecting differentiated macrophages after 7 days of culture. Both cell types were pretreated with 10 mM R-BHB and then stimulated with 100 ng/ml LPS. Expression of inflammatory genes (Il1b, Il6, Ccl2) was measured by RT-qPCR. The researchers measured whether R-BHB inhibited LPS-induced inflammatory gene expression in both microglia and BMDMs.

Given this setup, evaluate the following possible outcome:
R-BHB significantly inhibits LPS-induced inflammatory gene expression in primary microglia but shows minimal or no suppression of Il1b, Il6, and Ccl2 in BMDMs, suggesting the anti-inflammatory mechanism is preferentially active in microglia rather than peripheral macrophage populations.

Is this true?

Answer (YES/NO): NO